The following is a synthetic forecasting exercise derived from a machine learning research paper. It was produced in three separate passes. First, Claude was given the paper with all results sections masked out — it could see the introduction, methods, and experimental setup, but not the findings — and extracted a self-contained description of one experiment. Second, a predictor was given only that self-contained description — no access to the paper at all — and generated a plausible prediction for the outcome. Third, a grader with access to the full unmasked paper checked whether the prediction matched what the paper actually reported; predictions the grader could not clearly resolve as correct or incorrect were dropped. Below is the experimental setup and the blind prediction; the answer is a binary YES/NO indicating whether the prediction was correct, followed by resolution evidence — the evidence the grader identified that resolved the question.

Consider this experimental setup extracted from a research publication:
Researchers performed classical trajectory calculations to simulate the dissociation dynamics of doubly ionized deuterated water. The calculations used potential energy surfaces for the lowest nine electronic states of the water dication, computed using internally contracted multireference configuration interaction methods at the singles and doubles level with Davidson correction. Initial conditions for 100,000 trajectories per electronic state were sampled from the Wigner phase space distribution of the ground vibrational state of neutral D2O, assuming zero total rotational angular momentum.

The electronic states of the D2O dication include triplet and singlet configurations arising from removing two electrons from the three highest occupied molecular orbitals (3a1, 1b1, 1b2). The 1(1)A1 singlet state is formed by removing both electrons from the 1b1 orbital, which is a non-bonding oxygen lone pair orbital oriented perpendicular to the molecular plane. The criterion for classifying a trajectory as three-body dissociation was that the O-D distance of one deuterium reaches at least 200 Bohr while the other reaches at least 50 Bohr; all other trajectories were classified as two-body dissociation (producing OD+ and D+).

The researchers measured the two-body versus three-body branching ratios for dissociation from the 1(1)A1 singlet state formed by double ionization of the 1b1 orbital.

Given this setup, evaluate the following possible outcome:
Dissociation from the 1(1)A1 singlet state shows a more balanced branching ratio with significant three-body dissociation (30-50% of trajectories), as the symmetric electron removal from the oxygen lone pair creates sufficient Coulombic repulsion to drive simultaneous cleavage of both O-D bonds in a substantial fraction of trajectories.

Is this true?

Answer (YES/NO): NO